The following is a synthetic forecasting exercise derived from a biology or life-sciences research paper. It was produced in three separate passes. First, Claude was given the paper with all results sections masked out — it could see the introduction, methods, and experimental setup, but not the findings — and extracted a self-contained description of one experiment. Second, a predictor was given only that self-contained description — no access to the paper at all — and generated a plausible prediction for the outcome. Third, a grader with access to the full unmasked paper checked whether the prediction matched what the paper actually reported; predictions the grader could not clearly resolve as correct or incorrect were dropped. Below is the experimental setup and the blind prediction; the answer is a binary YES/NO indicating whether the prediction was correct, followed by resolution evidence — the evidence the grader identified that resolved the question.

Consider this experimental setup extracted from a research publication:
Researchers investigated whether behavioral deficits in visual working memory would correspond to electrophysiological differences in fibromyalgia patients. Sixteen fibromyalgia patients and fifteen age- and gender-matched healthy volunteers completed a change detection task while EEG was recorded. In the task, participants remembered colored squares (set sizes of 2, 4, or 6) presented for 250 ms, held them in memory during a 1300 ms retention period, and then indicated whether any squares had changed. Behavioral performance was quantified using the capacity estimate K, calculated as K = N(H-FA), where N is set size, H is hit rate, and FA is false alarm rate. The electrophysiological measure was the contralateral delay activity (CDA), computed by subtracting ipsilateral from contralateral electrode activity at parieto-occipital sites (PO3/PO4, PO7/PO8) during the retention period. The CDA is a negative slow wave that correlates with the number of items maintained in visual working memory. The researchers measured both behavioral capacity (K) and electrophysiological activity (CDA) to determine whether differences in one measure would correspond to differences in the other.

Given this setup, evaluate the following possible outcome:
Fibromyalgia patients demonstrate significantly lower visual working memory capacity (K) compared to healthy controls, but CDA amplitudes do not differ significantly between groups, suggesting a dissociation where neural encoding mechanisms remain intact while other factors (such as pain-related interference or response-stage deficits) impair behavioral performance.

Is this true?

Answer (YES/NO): YES